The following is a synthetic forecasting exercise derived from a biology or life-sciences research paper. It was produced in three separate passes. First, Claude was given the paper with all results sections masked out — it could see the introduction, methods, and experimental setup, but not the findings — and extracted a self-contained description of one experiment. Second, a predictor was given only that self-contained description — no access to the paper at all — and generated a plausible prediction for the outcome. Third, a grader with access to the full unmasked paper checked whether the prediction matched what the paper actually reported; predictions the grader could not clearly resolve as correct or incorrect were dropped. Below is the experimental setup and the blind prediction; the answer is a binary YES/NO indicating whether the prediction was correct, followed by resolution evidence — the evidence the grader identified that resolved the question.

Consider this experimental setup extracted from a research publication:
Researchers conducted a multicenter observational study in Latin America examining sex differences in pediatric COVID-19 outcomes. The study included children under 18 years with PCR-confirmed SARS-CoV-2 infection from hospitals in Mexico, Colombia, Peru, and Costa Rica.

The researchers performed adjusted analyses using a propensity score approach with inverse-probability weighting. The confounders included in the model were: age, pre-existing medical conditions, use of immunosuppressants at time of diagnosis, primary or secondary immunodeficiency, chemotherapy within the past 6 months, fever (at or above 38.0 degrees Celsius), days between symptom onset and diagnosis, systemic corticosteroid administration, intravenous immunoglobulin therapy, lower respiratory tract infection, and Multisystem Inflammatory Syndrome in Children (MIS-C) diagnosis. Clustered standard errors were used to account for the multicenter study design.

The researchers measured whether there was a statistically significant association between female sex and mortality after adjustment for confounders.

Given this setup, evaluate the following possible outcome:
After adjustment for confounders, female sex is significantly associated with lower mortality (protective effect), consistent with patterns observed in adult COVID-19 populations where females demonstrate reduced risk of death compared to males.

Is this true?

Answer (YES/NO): NO